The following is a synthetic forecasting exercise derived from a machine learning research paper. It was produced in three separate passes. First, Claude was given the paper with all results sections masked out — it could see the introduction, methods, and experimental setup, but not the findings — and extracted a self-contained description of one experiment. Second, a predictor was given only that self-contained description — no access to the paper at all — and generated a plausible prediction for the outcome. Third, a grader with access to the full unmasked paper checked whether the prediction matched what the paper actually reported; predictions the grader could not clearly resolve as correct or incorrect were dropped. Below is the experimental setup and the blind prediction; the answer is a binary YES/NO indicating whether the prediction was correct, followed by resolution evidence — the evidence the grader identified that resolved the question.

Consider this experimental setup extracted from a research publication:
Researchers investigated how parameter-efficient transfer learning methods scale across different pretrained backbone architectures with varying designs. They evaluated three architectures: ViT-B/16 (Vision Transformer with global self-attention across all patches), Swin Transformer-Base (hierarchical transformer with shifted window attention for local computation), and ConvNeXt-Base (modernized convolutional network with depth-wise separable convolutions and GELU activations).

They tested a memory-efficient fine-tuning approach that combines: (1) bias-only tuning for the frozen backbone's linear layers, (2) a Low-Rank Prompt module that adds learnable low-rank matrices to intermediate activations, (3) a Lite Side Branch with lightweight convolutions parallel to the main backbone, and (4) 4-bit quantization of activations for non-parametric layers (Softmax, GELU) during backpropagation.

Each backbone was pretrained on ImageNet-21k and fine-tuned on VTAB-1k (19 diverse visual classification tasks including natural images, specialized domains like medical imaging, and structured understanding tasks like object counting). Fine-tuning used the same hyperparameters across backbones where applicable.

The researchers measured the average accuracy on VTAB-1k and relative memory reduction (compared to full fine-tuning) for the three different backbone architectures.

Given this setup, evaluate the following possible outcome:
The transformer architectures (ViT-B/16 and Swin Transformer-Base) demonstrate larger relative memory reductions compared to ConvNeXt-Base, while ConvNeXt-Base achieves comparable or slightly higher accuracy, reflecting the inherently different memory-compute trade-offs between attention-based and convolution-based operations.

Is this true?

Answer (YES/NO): NO